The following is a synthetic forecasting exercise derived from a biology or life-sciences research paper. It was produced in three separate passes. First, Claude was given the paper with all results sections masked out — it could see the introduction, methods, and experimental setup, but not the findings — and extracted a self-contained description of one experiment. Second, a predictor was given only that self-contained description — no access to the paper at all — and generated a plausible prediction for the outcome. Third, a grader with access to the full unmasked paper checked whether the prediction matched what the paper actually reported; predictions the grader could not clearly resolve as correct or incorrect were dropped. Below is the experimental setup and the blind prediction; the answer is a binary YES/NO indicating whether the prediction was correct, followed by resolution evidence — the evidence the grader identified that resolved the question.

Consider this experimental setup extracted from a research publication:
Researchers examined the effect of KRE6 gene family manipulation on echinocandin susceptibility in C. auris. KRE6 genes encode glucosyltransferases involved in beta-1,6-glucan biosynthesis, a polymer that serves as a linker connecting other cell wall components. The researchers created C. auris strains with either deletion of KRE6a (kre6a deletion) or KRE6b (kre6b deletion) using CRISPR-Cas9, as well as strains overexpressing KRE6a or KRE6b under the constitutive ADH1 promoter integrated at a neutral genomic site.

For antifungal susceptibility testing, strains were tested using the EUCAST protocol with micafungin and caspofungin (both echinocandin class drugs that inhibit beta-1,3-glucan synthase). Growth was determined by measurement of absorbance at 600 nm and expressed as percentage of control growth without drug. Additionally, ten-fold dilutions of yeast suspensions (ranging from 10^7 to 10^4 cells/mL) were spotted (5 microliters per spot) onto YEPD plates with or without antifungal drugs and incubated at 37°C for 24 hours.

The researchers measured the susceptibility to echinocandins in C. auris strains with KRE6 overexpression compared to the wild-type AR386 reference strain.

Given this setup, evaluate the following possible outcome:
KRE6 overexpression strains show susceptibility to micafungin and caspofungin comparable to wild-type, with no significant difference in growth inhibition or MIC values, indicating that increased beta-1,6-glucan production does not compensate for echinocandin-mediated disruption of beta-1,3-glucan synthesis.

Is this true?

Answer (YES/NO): YES